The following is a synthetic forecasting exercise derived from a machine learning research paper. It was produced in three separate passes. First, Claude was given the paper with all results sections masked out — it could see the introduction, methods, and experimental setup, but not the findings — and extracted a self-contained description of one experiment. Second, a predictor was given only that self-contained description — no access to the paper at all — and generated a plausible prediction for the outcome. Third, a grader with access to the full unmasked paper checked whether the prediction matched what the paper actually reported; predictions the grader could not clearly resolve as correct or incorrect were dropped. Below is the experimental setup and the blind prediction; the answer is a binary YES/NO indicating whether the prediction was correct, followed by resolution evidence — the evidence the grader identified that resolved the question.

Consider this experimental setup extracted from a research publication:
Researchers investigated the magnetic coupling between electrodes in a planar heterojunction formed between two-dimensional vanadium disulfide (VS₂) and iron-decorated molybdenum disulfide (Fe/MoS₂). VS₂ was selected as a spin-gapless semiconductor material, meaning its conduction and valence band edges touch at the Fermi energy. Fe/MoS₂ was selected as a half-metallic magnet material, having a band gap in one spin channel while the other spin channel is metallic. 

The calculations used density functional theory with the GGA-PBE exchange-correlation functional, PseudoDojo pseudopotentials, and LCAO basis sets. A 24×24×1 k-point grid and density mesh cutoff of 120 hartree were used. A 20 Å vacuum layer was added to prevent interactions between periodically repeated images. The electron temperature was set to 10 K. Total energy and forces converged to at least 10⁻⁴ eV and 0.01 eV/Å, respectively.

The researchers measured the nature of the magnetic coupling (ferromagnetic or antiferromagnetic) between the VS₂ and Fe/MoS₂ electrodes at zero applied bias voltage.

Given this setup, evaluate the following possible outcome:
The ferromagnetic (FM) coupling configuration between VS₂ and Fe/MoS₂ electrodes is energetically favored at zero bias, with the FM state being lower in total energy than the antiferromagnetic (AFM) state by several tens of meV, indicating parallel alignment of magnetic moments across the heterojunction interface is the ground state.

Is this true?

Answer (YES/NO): NO